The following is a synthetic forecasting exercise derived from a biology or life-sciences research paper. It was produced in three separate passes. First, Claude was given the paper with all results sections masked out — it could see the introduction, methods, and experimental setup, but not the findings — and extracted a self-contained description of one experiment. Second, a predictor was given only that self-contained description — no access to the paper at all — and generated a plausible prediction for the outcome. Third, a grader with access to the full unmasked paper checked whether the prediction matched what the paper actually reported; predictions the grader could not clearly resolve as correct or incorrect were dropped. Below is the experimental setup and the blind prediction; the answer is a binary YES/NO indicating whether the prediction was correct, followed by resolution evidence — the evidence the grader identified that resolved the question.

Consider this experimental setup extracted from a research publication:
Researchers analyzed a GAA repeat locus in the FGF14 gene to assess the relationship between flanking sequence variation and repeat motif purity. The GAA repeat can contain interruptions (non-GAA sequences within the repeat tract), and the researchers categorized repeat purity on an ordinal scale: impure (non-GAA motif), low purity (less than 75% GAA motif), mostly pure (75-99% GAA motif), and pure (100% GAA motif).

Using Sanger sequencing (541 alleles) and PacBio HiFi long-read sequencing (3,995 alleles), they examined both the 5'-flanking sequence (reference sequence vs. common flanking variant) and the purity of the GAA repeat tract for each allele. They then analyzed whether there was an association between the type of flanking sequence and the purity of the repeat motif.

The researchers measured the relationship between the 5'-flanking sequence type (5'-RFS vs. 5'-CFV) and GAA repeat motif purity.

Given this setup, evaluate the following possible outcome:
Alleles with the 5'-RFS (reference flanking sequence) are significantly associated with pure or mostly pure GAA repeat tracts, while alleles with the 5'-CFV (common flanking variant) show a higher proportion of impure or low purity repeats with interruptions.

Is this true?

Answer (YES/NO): NO